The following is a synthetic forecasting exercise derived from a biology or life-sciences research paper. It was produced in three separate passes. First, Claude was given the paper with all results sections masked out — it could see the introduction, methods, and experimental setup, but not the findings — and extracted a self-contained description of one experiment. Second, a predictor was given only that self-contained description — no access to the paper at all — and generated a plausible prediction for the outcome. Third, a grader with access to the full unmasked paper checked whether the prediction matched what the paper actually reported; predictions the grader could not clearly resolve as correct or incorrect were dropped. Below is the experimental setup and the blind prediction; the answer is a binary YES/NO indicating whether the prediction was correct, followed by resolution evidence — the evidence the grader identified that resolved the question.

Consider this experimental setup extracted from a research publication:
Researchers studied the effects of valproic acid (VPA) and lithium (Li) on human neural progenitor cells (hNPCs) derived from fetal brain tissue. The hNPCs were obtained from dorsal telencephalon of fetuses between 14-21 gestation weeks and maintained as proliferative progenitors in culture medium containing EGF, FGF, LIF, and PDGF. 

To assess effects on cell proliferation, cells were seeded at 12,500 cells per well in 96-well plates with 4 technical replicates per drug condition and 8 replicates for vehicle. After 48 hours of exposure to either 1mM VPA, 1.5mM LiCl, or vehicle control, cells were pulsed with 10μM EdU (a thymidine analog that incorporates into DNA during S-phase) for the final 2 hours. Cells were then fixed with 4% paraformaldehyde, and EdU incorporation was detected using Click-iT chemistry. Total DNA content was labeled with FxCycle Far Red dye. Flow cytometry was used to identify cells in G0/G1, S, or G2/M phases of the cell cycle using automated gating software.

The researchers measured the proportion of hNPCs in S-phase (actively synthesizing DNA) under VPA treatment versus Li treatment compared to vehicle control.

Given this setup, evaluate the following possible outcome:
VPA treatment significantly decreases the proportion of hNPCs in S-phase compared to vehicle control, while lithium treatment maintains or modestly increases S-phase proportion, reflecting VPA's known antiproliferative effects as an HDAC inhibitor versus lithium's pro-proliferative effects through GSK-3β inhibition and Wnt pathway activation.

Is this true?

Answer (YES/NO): YES